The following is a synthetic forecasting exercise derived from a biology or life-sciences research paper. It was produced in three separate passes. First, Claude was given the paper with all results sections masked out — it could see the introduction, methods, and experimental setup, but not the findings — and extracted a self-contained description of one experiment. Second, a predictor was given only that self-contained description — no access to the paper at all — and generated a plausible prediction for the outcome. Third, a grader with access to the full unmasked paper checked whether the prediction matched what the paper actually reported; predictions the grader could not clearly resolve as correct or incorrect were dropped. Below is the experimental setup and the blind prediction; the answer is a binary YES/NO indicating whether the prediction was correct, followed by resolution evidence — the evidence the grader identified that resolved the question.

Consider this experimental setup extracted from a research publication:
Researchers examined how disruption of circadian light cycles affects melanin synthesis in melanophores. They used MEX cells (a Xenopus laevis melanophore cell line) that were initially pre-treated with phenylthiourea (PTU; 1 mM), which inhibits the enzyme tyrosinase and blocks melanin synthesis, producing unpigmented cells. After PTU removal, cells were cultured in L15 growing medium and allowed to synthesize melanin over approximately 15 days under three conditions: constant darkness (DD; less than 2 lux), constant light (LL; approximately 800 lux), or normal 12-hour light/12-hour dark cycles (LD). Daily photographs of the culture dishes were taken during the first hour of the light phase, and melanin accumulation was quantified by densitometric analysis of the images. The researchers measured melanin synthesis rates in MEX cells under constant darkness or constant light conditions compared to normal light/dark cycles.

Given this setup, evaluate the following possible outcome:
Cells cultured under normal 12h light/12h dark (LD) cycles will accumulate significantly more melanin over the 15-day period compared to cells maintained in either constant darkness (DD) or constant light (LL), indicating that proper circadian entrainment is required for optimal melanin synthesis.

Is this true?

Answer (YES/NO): YES